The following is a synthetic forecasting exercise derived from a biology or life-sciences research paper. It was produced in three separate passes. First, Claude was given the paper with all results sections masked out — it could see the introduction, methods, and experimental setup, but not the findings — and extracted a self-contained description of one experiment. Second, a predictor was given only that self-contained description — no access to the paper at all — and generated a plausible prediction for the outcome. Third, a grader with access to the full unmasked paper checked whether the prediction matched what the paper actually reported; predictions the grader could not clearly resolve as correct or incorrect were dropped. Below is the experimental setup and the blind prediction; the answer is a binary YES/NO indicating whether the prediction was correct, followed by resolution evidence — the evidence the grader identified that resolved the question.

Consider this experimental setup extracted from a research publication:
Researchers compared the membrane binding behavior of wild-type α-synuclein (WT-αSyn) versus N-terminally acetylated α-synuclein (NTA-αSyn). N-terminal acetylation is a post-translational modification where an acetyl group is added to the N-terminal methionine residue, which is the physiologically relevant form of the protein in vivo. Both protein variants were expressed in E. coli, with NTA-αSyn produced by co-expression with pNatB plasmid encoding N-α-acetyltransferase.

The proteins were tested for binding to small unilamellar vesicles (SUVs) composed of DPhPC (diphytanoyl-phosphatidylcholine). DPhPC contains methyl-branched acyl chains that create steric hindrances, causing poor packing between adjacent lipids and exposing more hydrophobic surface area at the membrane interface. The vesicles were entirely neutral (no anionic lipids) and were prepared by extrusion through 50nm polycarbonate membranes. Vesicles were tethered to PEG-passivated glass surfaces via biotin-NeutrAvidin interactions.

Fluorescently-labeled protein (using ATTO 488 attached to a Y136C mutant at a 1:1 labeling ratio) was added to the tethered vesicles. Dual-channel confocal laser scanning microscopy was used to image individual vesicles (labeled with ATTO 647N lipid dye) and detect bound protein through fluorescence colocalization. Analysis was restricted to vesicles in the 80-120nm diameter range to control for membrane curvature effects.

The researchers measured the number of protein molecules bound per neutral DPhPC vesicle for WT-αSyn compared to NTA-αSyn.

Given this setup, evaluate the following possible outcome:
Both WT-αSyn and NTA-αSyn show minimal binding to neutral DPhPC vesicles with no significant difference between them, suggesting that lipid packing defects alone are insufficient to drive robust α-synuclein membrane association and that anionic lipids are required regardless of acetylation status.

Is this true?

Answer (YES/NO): NO